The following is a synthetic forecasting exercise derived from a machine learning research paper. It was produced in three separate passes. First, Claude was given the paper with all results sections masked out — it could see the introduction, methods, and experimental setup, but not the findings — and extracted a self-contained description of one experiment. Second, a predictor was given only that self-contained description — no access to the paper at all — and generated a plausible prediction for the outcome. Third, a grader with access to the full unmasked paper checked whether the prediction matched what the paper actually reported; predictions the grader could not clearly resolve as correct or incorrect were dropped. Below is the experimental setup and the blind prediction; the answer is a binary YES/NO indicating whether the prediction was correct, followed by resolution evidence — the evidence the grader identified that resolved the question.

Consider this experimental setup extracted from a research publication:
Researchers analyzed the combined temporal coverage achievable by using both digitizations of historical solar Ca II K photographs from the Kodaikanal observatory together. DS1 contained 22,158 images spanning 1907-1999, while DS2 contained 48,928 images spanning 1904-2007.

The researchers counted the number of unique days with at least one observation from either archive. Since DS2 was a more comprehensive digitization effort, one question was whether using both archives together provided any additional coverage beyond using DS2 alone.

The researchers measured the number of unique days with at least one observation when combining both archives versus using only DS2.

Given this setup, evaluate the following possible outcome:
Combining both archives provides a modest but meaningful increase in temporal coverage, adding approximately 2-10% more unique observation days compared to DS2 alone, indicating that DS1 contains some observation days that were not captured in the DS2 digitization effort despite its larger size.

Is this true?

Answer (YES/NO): NO